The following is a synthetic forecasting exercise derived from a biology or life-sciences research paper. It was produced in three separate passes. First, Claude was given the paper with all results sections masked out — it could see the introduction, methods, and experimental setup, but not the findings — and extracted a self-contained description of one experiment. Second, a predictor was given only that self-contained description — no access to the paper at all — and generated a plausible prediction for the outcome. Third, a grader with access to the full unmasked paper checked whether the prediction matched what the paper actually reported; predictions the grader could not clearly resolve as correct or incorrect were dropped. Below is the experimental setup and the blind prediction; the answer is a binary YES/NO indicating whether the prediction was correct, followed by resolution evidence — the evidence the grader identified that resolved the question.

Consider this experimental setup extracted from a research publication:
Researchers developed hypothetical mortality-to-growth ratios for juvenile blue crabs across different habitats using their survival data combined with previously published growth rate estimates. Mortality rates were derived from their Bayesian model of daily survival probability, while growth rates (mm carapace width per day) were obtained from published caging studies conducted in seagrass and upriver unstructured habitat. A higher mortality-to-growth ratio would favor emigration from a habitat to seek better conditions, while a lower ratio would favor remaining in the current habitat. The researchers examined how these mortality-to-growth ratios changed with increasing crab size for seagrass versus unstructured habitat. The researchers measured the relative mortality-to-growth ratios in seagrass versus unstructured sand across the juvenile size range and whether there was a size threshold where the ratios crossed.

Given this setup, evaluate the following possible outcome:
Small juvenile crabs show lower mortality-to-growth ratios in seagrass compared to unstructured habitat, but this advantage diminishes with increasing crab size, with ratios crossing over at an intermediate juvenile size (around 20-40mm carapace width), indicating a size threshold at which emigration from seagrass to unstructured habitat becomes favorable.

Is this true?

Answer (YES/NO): NO